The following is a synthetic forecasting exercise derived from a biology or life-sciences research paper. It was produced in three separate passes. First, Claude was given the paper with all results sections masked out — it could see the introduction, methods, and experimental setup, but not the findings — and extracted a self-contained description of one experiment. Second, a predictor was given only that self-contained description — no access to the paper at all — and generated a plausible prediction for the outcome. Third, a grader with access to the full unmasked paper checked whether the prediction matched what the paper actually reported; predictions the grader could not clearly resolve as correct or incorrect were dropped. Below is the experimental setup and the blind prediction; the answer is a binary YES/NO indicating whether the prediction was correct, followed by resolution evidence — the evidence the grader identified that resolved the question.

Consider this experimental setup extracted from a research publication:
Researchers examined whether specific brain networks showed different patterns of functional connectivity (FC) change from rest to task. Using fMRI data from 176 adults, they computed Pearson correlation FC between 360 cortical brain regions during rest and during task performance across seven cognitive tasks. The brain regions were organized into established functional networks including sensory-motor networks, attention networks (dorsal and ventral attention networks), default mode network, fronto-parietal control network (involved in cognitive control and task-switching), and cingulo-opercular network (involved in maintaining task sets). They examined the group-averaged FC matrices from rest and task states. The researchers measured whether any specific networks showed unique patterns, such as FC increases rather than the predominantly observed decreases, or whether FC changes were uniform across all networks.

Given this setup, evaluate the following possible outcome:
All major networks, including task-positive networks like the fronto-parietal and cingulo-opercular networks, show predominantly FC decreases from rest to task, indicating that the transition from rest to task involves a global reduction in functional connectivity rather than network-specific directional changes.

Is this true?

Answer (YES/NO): NO